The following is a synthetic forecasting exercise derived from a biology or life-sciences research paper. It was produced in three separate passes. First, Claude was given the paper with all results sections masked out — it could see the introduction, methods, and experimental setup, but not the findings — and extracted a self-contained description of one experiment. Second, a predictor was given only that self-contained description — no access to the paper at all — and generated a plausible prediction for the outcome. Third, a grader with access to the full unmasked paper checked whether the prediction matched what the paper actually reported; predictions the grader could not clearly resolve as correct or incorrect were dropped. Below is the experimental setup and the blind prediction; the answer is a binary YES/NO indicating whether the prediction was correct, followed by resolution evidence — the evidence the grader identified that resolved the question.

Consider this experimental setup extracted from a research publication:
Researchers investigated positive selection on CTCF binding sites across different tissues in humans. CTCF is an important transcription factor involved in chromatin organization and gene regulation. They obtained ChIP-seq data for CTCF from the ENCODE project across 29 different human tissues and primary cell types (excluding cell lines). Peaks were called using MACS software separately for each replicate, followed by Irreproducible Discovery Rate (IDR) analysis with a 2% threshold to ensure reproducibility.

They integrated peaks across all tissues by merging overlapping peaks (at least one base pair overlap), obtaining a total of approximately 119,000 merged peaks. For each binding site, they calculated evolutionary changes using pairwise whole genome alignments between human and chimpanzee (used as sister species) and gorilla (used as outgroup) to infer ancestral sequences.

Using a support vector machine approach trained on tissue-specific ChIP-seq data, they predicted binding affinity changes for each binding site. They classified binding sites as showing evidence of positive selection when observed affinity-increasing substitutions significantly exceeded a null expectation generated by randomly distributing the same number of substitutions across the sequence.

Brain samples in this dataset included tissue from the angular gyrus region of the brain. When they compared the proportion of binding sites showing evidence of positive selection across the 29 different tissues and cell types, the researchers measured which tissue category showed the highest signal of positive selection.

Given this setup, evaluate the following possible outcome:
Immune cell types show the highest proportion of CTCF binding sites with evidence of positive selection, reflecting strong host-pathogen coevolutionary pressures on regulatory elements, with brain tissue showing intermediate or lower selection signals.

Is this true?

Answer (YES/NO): NO